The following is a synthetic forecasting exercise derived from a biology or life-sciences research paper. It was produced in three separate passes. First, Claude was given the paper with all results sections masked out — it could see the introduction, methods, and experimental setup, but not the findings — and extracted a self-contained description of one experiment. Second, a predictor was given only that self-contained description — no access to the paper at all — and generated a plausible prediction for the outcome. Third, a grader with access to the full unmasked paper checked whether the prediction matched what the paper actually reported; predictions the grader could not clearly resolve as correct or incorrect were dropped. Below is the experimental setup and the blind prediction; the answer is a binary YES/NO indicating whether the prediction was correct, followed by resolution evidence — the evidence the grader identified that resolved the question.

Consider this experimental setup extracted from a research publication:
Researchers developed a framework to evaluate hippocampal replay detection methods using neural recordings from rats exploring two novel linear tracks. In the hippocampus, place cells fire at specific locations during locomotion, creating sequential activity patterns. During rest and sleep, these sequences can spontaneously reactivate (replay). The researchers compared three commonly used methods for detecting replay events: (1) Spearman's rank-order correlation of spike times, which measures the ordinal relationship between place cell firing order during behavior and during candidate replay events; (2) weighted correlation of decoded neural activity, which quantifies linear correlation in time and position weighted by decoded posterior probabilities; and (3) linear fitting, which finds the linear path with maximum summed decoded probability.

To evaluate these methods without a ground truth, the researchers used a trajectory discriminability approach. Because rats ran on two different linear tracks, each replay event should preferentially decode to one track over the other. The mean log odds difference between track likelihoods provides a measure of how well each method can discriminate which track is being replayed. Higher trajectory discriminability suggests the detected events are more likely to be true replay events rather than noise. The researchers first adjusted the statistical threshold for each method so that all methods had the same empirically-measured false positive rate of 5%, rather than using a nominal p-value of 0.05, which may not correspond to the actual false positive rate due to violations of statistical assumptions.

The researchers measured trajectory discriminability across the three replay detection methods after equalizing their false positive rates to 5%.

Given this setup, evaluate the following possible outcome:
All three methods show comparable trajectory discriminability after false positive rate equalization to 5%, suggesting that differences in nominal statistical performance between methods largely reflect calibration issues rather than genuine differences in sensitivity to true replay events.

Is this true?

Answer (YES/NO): YES